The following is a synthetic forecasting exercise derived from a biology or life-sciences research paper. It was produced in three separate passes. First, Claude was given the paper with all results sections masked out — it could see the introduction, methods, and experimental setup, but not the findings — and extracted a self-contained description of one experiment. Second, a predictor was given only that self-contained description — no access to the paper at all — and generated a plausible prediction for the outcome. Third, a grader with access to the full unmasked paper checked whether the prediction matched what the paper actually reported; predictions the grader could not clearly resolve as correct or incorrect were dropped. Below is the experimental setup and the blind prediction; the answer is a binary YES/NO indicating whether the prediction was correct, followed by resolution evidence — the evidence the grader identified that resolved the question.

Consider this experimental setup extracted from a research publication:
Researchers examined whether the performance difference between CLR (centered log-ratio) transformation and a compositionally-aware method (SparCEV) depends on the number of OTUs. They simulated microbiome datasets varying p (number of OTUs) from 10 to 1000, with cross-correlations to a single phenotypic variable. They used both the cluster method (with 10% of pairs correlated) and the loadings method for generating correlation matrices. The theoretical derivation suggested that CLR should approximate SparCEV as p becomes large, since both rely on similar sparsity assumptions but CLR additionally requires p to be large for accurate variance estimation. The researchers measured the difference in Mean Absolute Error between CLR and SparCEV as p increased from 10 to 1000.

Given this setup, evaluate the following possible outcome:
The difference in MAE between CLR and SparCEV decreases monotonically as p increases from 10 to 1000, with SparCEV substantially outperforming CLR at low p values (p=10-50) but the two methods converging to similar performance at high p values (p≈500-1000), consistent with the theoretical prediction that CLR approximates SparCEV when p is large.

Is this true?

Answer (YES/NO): NO